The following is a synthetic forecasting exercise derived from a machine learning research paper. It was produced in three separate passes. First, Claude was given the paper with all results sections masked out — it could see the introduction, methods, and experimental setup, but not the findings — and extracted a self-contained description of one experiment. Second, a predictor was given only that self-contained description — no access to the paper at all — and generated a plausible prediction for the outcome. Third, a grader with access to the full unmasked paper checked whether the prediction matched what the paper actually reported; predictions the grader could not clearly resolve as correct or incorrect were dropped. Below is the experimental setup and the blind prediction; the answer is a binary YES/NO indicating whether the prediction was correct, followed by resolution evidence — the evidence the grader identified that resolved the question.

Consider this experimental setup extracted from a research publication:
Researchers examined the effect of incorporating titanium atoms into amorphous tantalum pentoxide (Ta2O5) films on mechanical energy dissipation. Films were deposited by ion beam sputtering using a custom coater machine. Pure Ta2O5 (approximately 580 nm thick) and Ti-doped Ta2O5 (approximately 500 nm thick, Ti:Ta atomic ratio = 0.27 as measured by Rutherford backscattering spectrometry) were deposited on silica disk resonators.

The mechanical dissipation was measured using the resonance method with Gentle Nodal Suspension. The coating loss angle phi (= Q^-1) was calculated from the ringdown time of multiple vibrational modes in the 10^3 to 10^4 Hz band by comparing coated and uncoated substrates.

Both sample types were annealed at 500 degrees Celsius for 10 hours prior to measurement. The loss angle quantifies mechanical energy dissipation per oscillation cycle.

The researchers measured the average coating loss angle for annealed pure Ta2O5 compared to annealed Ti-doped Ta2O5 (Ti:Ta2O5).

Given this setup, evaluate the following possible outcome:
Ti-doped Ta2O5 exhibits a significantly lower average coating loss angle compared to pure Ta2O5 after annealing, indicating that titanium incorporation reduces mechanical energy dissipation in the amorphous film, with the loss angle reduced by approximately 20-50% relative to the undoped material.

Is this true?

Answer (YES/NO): YES